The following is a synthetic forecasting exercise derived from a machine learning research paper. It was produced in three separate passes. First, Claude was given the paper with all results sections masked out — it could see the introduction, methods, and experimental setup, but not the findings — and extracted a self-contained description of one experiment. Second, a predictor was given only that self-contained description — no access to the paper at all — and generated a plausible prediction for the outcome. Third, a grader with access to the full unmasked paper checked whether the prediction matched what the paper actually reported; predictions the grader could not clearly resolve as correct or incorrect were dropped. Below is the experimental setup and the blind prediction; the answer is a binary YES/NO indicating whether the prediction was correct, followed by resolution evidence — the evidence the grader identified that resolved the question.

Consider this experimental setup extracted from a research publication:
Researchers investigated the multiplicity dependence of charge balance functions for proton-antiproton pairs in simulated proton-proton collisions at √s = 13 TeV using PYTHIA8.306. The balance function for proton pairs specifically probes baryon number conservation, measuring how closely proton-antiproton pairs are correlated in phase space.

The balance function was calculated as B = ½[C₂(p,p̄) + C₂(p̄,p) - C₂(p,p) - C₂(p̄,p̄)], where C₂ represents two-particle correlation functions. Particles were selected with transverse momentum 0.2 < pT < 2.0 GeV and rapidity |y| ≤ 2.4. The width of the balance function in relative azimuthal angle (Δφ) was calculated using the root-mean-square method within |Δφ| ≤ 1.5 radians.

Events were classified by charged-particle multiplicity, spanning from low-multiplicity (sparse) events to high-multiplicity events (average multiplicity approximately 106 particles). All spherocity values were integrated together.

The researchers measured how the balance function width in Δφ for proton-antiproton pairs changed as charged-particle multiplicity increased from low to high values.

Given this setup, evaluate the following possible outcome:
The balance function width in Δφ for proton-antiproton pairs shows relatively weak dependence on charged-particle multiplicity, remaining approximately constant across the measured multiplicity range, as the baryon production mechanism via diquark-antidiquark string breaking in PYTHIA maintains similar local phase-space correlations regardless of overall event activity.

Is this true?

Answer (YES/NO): NO